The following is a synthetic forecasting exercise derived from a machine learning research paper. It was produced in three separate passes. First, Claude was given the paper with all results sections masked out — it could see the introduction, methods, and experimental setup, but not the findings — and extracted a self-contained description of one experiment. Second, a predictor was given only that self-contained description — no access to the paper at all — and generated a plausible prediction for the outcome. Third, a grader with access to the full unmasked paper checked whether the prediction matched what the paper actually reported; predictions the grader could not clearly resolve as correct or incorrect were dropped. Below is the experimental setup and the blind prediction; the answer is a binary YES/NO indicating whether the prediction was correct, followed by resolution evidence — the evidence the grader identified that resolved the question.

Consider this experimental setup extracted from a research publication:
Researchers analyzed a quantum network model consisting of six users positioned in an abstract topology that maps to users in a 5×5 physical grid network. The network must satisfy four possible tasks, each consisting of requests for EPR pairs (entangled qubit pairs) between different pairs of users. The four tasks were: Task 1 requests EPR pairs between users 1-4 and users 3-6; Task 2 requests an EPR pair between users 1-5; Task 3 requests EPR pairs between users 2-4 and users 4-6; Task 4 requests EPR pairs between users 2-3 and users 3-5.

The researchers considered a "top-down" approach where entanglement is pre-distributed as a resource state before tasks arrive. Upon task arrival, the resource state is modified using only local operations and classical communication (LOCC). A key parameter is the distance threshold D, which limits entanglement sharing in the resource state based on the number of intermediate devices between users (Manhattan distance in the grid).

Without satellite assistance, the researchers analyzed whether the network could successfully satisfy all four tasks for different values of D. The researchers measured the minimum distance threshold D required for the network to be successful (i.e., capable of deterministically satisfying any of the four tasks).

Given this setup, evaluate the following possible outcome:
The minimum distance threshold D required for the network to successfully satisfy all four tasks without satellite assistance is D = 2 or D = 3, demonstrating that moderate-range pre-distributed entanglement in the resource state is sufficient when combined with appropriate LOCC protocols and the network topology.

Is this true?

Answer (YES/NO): YES